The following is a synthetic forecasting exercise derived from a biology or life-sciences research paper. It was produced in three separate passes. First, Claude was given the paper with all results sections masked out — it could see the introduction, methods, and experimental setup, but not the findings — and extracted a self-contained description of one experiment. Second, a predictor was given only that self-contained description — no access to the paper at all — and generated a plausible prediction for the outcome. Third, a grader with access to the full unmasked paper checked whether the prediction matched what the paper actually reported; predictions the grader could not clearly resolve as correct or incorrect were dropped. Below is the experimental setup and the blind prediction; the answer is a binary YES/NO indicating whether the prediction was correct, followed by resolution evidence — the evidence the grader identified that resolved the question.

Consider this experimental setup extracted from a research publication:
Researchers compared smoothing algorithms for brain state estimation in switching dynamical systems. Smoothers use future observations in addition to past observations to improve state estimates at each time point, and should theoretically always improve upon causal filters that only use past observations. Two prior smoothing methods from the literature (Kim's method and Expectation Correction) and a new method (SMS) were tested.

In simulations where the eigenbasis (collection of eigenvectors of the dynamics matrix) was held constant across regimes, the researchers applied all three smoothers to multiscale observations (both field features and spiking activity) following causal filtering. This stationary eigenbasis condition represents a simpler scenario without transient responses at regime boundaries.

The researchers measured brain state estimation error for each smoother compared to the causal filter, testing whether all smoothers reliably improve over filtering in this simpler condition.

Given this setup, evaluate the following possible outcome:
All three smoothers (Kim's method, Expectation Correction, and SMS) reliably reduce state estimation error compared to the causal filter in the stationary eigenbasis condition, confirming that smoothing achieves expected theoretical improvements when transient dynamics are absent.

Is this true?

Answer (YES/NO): YES